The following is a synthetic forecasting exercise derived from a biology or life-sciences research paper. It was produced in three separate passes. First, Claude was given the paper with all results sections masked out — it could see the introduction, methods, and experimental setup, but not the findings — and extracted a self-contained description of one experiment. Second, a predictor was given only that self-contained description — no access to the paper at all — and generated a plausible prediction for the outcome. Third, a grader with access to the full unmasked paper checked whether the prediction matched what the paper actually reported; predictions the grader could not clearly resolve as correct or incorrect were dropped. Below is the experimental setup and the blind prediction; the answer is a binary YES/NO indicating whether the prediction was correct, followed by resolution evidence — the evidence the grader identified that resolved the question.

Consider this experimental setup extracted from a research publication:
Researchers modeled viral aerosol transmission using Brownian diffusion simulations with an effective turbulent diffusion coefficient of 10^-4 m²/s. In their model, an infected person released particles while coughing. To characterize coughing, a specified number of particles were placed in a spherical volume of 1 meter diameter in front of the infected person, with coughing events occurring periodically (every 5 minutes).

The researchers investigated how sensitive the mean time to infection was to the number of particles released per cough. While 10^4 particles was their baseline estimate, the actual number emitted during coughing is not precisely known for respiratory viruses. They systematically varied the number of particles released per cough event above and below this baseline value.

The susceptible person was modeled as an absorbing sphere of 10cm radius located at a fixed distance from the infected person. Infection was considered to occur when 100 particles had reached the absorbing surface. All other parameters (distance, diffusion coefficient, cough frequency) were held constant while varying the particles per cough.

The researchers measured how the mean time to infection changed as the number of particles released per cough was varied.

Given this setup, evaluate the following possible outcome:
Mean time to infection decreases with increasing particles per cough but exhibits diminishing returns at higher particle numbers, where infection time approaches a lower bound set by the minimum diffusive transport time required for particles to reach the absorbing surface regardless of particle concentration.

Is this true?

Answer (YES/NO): NO